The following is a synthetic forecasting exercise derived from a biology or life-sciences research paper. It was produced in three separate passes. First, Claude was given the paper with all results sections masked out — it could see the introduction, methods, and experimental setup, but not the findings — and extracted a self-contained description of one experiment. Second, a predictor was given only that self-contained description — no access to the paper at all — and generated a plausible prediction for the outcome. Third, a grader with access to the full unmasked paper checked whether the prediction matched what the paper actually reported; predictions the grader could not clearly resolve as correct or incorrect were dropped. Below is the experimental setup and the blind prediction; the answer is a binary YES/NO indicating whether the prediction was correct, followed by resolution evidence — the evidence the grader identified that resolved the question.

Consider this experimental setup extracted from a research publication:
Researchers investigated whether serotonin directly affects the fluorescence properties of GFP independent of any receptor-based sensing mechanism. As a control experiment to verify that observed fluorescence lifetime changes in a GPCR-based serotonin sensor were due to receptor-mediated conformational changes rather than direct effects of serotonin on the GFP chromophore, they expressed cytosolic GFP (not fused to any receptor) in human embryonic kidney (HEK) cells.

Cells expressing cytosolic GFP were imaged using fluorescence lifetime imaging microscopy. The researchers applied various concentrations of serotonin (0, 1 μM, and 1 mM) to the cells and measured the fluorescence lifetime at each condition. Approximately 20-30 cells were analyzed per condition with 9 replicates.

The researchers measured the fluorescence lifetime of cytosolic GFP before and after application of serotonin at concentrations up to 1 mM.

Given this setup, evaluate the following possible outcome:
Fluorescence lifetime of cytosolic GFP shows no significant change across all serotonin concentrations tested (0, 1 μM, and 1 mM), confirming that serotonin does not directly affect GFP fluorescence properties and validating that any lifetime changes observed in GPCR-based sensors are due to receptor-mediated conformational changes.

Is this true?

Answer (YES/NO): YES